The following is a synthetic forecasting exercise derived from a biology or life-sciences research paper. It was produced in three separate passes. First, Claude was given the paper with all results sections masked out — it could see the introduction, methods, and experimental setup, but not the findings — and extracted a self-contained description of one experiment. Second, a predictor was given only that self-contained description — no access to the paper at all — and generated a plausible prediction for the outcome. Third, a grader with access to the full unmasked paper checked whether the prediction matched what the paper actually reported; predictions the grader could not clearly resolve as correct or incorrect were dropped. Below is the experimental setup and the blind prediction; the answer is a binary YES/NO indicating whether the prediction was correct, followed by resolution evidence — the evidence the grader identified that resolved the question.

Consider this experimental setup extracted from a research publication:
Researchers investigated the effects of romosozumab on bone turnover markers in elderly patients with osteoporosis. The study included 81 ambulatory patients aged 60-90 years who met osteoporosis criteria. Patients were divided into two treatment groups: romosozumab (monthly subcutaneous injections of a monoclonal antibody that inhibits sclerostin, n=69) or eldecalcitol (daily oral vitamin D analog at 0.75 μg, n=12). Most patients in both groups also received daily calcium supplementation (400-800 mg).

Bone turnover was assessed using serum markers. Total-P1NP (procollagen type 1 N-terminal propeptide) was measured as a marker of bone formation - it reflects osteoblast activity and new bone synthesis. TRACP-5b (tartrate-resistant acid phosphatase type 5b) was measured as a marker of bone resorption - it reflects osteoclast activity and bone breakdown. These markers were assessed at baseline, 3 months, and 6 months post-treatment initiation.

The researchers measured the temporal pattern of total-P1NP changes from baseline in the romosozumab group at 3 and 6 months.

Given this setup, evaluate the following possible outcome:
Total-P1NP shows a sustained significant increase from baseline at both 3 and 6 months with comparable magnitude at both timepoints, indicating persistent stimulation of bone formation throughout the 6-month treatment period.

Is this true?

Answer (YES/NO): NO